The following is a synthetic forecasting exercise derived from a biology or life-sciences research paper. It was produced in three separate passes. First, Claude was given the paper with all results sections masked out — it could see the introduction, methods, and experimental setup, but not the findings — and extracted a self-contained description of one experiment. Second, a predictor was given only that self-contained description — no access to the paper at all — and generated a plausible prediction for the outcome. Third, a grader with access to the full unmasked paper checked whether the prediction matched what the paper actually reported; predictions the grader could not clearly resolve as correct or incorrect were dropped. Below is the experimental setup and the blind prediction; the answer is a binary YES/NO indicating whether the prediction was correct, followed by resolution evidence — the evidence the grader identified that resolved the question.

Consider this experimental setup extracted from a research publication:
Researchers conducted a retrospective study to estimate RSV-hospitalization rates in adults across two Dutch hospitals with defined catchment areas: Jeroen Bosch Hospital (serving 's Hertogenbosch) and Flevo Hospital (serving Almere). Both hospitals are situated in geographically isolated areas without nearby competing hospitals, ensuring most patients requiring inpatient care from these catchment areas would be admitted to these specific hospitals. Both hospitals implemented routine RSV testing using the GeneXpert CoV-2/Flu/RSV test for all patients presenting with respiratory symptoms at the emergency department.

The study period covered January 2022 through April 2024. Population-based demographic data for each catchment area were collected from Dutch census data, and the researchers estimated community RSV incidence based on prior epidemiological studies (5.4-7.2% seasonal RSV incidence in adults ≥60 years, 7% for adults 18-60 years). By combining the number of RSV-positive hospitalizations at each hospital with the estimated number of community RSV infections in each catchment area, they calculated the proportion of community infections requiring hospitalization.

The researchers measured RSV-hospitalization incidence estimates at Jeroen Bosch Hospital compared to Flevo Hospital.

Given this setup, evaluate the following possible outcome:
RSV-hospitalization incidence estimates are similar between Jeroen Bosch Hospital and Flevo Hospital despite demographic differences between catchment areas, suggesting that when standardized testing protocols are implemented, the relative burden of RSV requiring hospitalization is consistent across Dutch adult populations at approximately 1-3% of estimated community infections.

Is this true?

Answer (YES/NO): NO